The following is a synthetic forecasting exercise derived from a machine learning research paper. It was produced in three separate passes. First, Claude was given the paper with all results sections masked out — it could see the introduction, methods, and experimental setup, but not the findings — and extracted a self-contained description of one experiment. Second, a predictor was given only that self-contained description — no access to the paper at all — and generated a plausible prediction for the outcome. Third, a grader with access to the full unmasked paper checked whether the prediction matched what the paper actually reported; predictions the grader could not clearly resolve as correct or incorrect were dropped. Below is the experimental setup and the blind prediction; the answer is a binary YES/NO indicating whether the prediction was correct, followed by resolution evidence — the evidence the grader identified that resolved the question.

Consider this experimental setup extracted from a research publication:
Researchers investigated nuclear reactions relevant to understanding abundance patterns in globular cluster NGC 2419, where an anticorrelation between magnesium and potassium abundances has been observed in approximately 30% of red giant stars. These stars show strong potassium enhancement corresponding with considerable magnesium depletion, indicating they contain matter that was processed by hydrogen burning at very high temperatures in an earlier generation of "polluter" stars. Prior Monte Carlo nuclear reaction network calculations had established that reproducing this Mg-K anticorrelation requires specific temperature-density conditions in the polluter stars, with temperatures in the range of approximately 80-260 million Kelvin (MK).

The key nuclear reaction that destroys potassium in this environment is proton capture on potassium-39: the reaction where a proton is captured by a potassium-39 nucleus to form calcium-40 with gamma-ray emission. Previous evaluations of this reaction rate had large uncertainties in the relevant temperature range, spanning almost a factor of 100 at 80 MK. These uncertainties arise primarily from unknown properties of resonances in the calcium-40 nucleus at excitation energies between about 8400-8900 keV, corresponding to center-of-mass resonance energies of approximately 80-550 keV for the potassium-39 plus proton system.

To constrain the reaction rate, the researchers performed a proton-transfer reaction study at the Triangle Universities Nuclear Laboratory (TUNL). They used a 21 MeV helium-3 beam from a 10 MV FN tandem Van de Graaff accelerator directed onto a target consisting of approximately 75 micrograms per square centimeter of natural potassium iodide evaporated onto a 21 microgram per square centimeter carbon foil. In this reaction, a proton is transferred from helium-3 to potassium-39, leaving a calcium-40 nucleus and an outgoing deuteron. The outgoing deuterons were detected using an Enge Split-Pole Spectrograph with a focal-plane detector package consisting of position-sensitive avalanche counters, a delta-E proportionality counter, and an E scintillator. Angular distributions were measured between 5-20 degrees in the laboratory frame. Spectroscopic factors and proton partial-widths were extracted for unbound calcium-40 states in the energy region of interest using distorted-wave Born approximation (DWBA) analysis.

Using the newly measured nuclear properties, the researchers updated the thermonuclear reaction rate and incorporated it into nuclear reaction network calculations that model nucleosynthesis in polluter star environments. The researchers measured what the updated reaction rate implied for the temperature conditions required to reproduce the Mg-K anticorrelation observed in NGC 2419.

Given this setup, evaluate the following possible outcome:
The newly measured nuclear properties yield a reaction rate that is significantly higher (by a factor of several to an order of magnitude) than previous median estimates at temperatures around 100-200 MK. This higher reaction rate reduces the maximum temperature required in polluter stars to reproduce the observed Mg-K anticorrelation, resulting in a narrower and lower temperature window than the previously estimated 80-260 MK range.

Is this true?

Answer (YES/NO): NO